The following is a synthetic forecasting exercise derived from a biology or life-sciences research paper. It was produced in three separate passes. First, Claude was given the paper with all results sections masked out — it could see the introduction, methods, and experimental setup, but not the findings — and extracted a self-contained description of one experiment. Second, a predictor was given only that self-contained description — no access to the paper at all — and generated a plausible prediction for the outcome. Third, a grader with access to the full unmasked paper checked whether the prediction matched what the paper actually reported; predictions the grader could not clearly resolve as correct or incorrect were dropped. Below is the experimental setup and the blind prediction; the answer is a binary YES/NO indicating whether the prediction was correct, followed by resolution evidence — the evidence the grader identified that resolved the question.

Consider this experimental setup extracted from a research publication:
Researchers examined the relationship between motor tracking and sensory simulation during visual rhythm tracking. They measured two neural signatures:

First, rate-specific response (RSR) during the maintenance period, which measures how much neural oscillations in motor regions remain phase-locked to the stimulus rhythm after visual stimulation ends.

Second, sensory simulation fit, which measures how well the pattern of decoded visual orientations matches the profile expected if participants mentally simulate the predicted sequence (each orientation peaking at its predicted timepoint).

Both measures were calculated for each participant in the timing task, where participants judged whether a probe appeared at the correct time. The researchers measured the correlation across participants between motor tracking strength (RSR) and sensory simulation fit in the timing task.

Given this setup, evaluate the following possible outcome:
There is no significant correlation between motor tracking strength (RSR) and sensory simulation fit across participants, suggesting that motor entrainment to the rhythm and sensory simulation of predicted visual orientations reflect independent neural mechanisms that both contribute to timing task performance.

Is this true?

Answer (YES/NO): NO